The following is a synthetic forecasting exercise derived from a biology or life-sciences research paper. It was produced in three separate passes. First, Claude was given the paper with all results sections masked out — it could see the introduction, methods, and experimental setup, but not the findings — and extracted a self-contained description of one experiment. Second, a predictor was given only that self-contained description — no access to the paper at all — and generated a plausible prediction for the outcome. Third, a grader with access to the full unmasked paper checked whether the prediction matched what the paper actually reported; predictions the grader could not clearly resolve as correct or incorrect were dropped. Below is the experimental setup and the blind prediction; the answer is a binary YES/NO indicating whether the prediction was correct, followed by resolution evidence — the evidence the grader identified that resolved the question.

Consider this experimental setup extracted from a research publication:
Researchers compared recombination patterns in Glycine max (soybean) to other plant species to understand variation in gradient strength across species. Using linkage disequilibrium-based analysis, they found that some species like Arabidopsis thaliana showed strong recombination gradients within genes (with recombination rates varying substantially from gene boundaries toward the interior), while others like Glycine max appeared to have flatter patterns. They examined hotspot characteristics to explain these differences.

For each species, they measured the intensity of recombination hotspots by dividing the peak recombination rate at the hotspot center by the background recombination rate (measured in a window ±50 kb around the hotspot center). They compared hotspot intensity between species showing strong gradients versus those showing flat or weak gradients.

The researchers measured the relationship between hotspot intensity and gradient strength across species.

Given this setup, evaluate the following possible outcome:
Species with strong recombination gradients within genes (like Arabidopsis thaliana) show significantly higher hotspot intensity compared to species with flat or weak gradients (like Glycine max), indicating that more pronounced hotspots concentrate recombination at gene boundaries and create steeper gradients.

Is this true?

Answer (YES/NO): YES